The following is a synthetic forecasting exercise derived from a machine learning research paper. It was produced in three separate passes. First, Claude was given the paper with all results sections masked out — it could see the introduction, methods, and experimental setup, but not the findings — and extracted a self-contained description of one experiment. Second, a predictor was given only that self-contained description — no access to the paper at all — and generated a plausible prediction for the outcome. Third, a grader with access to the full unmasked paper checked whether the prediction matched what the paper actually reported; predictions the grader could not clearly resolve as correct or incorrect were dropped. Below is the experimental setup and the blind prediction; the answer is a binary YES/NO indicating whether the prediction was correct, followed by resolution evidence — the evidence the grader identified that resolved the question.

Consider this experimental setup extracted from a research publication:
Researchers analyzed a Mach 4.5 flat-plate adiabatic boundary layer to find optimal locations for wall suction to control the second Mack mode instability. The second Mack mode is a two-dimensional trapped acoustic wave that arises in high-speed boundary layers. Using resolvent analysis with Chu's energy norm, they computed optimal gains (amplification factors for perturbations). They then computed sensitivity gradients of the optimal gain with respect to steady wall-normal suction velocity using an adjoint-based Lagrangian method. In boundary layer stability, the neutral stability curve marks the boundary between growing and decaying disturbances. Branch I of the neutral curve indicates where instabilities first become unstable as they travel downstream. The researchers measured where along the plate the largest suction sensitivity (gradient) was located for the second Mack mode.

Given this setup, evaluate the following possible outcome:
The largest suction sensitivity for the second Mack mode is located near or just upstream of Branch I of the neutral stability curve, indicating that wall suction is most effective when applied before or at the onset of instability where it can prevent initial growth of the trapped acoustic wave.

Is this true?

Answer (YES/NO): YES